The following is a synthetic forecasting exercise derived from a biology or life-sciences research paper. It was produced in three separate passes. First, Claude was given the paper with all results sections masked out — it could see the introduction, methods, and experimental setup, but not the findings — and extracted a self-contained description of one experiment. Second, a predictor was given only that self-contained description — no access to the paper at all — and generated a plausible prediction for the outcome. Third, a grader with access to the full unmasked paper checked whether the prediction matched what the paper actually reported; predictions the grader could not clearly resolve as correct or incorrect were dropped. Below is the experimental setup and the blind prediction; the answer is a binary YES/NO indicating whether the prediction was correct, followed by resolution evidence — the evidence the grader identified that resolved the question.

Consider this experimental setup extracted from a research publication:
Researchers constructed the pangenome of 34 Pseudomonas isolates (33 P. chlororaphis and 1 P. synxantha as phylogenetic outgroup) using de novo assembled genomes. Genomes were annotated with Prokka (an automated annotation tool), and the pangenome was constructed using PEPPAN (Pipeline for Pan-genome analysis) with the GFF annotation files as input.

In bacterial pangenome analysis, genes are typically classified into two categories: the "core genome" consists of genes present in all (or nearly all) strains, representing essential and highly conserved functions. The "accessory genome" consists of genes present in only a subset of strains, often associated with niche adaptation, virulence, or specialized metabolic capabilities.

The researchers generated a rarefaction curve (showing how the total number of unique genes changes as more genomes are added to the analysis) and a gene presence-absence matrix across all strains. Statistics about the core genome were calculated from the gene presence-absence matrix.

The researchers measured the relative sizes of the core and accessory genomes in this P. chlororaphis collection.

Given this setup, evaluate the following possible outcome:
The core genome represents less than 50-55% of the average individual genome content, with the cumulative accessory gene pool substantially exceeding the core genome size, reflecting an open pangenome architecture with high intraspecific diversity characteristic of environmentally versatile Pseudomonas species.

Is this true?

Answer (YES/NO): NO